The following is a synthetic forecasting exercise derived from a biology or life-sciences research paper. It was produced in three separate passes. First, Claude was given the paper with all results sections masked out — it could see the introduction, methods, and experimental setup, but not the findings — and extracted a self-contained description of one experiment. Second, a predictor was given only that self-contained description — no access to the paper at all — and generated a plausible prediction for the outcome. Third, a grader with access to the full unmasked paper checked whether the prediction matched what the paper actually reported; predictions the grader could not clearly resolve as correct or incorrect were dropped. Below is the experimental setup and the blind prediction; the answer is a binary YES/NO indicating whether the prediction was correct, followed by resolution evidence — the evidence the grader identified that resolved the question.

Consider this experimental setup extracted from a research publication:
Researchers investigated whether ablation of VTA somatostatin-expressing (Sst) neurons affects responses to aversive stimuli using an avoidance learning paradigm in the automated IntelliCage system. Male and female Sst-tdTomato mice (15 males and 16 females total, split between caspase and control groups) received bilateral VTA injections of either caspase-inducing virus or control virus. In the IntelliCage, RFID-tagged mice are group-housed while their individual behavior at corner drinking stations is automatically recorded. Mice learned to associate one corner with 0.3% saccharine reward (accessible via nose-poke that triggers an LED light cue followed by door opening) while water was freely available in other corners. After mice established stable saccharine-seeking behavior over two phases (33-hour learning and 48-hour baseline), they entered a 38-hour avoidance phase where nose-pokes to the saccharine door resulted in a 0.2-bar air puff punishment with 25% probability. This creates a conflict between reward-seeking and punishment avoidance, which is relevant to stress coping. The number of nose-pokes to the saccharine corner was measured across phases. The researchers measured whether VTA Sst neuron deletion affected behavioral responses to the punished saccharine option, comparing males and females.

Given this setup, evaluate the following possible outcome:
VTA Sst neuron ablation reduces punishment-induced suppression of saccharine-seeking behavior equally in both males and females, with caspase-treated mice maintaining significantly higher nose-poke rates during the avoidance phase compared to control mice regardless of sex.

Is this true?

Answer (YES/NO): NO